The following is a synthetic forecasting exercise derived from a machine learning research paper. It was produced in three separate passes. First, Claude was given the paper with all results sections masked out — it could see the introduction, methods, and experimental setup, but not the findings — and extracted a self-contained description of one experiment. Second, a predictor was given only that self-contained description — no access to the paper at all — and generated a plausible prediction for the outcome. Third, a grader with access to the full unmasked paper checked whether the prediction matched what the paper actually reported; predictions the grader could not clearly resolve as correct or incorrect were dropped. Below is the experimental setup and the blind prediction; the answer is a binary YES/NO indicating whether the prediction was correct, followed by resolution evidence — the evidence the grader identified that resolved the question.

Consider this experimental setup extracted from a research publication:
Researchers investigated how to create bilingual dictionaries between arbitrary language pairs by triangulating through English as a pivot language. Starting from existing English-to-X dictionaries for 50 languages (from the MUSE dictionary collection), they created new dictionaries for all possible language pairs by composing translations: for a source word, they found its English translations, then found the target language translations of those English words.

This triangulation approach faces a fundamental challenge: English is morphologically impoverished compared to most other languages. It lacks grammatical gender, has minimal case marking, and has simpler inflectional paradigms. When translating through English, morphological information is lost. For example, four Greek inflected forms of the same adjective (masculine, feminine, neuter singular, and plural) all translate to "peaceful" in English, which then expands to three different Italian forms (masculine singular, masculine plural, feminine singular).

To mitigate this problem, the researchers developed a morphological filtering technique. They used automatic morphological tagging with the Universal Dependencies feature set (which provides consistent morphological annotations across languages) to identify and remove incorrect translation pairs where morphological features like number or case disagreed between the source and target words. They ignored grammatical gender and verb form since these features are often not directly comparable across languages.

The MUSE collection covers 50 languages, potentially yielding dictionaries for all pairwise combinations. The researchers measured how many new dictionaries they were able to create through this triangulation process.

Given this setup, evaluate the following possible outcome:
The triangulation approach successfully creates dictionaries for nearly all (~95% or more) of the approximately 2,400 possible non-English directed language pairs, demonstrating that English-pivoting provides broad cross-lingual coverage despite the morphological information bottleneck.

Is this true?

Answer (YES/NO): YES